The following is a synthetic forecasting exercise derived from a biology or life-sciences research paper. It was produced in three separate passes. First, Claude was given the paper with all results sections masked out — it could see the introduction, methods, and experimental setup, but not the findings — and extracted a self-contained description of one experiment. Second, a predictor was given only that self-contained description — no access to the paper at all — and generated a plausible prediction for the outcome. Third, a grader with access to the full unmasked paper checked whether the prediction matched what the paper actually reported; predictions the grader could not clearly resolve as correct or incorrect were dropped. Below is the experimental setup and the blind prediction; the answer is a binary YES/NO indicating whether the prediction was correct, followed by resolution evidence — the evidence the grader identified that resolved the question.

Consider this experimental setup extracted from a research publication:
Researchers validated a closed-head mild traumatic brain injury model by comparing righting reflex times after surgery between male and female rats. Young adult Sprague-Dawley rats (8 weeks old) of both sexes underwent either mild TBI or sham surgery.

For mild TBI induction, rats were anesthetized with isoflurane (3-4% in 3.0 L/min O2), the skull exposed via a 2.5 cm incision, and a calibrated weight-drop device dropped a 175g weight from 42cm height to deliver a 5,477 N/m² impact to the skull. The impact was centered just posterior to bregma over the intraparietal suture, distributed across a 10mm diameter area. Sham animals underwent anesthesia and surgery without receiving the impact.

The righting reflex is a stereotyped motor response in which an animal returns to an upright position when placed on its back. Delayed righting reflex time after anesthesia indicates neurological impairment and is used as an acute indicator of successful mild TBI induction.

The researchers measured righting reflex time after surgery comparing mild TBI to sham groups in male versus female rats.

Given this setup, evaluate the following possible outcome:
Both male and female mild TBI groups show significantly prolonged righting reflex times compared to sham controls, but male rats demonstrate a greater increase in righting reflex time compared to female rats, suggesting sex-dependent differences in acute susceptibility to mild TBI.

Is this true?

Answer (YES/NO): NO